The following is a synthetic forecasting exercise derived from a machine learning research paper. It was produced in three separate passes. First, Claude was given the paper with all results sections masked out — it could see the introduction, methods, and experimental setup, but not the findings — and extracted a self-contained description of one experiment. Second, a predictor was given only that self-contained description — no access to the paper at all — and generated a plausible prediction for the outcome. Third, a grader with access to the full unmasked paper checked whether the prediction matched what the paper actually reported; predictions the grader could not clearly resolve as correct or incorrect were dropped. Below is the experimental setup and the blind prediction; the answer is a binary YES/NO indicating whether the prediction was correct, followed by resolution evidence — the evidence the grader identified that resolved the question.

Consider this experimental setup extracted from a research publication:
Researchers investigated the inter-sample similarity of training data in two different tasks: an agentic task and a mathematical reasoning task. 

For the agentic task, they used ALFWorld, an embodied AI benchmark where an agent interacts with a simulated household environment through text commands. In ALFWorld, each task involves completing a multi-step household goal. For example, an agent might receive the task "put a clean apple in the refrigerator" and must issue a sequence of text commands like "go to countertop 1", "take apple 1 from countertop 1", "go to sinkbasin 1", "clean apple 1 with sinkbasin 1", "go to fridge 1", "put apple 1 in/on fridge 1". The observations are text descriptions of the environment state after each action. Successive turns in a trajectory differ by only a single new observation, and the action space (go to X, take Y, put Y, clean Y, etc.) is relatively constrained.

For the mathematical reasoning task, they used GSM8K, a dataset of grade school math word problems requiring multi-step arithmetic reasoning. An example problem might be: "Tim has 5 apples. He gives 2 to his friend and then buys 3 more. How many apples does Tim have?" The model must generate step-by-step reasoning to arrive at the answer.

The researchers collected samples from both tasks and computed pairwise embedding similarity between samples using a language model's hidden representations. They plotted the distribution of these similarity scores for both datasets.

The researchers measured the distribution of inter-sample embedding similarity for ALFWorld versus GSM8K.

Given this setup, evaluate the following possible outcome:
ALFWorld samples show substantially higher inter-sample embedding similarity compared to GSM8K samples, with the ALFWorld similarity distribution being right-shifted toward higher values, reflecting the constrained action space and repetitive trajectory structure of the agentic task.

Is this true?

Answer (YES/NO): YES